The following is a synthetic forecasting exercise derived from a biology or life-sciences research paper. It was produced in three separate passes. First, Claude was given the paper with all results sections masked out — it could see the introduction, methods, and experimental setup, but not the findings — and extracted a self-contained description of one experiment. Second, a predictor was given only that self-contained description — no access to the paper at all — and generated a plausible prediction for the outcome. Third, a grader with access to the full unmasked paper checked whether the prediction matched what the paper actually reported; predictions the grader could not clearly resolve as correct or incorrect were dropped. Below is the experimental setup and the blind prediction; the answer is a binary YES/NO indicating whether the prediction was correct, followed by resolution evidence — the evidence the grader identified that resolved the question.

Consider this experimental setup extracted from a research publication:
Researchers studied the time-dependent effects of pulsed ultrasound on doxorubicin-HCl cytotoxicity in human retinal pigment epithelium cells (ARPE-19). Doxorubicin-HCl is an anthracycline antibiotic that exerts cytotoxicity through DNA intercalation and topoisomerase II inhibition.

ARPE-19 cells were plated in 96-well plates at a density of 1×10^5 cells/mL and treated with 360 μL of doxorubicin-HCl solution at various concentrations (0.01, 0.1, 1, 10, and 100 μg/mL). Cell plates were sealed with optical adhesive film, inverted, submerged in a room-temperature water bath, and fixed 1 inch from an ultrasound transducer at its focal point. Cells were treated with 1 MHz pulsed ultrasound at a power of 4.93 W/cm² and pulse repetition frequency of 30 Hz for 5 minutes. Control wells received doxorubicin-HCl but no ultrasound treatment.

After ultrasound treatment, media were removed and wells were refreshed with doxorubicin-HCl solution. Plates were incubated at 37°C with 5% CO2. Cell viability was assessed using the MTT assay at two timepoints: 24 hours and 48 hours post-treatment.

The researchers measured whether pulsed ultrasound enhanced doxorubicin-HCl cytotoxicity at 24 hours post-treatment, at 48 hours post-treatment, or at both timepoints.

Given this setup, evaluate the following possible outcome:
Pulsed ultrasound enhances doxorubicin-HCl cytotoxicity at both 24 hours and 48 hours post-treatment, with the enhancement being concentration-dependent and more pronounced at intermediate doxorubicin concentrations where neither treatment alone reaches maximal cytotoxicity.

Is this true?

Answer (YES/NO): NO